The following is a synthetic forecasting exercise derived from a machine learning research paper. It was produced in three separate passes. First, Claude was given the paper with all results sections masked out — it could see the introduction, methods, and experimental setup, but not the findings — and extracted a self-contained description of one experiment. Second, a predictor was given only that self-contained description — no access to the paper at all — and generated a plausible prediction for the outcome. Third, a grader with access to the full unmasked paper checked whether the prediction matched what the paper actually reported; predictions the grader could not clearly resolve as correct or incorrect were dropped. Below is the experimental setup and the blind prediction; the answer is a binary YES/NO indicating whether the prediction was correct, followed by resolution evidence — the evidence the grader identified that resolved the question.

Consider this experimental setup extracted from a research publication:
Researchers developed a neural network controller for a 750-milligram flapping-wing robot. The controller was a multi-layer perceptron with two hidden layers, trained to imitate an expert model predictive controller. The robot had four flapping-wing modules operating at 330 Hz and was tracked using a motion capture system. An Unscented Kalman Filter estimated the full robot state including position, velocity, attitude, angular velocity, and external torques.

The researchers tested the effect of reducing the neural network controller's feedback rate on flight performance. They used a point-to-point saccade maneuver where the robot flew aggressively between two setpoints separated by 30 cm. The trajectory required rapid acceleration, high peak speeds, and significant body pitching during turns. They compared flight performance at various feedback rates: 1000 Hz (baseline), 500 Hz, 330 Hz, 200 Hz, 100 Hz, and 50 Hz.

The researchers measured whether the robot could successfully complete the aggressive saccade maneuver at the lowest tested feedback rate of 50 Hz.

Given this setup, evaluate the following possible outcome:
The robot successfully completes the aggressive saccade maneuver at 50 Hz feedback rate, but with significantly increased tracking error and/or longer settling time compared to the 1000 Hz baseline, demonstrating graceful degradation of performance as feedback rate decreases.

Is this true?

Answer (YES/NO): NO